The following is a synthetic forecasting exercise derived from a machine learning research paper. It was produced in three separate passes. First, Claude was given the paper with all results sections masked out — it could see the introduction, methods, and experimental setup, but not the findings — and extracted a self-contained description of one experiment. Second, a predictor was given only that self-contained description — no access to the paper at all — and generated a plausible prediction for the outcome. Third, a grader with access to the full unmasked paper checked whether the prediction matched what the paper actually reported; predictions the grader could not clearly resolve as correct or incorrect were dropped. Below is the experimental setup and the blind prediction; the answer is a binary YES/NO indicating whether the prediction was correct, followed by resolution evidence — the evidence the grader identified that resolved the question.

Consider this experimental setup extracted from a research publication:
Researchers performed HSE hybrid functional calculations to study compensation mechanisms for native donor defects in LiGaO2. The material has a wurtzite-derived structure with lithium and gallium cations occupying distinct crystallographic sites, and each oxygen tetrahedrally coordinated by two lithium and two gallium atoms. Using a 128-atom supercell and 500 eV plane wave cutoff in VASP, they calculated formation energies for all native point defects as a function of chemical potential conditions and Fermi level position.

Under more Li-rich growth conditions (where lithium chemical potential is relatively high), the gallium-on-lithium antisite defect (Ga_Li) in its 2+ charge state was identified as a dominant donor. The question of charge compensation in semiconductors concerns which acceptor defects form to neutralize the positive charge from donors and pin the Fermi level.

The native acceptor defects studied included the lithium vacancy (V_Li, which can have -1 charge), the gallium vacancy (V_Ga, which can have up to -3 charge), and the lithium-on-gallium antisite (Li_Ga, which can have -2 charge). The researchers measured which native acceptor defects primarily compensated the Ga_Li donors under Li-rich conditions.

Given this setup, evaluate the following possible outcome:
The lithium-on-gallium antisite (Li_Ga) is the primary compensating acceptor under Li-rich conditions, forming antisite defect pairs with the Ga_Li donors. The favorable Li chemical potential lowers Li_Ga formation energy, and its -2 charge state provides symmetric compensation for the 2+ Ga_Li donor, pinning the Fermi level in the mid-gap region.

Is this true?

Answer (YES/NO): NO